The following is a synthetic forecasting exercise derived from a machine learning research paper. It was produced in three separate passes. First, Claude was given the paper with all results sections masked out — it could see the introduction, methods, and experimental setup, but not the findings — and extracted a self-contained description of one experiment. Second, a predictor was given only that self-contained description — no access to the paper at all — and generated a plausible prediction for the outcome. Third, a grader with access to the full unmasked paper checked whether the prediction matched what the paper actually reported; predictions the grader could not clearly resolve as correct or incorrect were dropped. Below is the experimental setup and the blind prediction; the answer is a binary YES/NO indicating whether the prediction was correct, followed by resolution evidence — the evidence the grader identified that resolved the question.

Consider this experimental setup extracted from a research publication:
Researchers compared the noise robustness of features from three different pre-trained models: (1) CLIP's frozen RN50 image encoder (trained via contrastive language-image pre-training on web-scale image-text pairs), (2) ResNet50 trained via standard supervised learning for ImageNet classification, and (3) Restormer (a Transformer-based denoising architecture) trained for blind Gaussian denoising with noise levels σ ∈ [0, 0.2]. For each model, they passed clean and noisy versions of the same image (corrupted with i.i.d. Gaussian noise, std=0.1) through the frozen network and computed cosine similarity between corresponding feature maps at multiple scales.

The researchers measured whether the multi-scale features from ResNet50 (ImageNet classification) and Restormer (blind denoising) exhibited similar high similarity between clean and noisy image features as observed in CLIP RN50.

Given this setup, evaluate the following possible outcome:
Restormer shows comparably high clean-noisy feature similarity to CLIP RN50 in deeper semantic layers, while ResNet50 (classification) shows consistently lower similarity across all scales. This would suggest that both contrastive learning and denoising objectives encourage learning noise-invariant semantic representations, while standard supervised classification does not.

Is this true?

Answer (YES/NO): NO